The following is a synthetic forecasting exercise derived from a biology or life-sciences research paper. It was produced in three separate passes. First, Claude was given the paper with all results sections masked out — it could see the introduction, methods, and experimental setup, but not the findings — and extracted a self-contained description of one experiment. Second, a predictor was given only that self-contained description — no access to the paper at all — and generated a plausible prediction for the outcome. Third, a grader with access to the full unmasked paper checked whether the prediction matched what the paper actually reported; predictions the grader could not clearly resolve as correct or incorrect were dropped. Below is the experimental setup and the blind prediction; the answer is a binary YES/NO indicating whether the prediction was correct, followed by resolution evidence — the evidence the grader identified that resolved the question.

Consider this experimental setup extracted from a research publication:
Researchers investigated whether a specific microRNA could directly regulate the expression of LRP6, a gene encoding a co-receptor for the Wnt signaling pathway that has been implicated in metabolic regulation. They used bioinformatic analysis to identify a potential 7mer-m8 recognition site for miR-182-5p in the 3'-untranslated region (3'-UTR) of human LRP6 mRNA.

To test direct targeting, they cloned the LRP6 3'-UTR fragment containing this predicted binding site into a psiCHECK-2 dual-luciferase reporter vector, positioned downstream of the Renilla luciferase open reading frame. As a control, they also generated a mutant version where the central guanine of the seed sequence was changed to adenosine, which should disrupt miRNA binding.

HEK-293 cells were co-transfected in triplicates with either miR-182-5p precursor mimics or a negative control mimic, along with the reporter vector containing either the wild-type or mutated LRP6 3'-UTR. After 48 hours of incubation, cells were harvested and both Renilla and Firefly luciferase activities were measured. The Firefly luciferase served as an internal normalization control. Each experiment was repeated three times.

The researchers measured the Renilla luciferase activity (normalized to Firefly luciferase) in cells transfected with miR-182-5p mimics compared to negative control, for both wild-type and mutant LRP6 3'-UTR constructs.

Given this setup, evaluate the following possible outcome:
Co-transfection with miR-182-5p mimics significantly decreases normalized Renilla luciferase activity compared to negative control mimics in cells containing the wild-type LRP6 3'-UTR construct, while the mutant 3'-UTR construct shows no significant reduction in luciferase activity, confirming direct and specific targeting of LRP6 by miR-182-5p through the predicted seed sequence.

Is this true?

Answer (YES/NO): YES